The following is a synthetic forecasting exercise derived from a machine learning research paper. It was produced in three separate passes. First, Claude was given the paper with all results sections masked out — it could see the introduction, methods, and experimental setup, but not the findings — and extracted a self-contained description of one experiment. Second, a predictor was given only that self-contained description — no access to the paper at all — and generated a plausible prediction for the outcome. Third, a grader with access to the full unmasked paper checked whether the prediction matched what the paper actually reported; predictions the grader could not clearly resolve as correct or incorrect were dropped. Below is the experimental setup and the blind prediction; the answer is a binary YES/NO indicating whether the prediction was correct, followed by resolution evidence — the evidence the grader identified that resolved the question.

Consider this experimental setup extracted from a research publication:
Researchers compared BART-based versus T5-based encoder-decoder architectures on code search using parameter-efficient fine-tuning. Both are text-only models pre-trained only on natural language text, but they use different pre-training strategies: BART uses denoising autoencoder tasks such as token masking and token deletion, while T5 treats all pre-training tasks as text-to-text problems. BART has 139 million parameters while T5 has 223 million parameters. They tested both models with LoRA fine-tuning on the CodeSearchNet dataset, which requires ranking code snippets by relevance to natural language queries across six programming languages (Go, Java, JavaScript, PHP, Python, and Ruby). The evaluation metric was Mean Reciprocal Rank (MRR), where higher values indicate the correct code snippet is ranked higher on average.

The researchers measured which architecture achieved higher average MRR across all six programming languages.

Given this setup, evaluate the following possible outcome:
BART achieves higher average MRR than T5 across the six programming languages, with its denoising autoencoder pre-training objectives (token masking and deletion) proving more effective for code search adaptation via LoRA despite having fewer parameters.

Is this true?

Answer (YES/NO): YES